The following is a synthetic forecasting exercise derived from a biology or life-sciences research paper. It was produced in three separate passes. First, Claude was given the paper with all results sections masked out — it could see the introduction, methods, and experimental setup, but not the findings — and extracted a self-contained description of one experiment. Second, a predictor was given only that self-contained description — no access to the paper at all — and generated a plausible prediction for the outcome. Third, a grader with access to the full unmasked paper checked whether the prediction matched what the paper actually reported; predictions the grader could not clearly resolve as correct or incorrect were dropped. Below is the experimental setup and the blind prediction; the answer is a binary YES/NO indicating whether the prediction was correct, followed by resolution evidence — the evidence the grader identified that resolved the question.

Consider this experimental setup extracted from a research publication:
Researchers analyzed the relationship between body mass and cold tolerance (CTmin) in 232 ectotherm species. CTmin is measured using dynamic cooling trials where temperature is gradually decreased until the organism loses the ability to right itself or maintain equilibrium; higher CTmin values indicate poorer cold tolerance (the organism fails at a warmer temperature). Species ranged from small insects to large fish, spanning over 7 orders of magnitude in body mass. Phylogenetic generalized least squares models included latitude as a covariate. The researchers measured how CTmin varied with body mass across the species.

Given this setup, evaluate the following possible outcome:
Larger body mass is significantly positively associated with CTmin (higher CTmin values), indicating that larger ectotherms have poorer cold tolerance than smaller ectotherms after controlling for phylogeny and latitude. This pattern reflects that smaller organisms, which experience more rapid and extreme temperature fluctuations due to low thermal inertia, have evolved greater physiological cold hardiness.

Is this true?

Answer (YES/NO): NO